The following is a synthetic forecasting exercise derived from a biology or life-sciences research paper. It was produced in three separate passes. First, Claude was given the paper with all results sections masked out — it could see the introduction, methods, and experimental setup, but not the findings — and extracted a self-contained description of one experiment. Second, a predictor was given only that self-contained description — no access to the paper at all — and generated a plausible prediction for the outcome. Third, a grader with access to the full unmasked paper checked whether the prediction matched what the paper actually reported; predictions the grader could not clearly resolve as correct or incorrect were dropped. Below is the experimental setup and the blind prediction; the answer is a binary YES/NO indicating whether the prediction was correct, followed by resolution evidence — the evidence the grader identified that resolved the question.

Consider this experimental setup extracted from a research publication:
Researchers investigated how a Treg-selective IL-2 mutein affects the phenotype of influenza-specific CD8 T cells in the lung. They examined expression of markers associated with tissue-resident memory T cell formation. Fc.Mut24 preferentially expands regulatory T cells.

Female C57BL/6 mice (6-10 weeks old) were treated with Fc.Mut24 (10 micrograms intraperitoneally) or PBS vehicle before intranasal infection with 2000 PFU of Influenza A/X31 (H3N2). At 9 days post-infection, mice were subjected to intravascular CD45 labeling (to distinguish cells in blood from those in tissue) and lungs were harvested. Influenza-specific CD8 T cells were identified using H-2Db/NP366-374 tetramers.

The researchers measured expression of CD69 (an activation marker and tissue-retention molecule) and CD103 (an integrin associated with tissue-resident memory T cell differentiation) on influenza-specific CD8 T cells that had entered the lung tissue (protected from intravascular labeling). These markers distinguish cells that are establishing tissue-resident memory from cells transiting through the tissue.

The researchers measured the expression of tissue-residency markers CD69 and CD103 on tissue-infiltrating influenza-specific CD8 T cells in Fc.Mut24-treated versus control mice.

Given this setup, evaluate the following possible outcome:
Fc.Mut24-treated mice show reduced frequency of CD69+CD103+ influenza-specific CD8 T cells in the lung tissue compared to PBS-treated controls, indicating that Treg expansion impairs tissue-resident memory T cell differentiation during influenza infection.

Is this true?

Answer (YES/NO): NO